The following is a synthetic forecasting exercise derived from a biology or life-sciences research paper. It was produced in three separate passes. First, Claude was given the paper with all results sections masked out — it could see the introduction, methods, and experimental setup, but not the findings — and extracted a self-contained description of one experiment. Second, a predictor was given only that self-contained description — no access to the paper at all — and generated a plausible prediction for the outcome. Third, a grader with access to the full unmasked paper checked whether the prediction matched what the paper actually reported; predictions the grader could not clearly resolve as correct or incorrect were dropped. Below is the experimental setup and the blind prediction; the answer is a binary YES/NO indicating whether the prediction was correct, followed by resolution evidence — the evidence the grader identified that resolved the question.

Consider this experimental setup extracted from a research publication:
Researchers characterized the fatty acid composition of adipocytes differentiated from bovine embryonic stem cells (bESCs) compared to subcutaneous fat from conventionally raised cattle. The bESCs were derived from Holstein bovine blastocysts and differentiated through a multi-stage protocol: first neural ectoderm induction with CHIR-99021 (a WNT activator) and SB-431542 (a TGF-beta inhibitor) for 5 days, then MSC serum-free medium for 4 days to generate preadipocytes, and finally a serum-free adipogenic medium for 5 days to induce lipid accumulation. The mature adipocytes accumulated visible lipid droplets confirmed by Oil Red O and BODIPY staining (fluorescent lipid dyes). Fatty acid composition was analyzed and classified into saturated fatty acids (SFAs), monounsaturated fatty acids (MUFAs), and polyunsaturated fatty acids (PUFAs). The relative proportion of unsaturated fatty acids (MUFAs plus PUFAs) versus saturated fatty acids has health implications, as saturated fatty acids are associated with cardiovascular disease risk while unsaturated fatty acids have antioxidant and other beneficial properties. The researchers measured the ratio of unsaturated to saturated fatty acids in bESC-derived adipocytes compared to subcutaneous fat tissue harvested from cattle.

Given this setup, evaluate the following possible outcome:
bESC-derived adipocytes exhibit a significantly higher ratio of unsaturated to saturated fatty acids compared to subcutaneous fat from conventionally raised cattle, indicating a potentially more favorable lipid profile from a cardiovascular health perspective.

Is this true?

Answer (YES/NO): YES